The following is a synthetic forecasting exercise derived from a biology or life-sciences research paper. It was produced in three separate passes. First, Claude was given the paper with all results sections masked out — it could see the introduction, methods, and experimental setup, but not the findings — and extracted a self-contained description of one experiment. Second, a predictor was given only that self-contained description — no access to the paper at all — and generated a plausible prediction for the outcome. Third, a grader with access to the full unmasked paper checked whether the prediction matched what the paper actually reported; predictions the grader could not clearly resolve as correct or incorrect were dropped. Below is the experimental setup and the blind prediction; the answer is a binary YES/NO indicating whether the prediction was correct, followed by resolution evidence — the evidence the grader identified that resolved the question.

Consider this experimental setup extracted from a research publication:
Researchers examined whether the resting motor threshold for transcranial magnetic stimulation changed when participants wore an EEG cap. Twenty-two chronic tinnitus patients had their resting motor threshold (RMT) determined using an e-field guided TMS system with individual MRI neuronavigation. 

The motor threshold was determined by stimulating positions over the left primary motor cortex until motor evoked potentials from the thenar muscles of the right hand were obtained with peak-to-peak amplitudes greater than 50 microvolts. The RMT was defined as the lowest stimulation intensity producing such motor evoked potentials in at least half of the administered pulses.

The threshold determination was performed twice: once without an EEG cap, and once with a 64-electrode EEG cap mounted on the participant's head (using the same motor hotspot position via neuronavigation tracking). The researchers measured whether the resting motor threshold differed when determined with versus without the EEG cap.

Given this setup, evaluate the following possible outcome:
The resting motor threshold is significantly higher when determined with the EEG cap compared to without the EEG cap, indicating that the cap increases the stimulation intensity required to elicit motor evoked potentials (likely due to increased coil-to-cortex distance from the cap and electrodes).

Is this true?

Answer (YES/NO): YES